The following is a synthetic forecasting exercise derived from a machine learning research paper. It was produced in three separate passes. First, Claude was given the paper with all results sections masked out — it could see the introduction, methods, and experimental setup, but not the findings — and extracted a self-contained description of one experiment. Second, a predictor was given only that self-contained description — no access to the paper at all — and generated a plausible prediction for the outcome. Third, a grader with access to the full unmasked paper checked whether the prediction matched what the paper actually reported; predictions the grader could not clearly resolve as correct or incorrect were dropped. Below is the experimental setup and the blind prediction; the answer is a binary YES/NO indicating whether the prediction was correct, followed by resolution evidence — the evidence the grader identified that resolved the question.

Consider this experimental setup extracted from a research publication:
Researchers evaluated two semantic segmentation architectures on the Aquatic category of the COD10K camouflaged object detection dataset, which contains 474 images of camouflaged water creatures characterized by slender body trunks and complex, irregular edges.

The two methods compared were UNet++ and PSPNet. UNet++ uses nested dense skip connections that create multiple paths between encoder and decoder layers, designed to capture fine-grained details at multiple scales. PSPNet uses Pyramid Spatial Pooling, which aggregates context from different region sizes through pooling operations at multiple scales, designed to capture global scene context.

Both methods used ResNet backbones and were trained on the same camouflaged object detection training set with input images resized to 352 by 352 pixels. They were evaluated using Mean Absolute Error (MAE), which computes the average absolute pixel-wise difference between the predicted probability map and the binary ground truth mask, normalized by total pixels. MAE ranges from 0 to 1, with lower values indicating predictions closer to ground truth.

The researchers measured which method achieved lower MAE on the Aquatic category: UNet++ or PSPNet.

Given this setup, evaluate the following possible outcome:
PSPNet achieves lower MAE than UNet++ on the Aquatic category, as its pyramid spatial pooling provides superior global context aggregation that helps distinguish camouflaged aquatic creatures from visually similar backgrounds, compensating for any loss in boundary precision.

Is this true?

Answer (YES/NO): YES